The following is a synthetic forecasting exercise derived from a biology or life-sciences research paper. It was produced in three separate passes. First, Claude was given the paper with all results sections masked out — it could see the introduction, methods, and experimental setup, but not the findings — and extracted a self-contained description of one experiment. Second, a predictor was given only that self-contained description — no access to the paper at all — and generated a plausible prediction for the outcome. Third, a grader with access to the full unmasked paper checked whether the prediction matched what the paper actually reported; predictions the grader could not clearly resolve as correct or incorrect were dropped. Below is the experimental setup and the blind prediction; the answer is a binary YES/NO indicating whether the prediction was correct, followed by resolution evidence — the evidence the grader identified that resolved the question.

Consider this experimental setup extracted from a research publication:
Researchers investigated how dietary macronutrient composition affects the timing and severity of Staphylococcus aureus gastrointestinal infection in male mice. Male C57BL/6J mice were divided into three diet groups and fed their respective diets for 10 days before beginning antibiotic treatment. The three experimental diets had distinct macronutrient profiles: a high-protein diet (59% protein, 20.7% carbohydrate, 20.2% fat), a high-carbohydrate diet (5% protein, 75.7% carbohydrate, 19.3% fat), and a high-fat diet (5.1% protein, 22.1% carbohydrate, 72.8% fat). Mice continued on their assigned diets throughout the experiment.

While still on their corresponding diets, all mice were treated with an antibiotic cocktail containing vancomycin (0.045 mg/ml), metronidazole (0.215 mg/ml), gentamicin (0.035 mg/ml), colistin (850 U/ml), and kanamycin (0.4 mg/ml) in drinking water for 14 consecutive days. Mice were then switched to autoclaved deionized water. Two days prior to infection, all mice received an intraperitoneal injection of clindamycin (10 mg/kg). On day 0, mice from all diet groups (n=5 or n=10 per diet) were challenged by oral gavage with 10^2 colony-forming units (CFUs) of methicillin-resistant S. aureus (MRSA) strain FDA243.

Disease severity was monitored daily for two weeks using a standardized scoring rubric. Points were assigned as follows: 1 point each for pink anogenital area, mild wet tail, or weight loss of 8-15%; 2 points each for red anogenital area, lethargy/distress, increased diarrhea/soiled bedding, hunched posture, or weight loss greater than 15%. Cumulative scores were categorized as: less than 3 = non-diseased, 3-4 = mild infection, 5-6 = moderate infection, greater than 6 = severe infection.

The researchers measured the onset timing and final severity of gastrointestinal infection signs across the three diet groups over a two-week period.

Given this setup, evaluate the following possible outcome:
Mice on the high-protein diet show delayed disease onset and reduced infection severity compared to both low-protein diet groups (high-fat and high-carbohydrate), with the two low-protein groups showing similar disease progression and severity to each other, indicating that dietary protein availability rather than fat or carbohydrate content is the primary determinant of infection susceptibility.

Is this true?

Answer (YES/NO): NO